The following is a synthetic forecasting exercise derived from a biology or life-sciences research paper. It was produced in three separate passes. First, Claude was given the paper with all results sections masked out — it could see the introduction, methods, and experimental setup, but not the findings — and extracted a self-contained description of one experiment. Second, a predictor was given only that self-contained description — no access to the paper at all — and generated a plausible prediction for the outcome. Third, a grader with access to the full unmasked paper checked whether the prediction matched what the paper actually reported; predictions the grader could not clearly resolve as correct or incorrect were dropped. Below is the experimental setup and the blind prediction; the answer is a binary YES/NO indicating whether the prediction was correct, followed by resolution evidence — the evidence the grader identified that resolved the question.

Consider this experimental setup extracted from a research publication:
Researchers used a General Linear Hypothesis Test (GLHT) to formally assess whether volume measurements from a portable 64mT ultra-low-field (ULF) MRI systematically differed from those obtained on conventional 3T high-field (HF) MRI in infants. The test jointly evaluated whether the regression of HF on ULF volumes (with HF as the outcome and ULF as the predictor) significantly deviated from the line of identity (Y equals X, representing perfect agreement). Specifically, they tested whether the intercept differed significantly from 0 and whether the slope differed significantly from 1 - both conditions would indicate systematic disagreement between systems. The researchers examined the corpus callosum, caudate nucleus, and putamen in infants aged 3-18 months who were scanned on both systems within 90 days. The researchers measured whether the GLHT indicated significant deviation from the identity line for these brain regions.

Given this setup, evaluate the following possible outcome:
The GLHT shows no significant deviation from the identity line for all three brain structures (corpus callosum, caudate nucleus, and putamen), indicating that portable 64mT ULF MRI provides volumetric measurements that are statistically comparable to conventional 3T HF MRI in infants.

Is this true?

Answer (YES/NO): NO